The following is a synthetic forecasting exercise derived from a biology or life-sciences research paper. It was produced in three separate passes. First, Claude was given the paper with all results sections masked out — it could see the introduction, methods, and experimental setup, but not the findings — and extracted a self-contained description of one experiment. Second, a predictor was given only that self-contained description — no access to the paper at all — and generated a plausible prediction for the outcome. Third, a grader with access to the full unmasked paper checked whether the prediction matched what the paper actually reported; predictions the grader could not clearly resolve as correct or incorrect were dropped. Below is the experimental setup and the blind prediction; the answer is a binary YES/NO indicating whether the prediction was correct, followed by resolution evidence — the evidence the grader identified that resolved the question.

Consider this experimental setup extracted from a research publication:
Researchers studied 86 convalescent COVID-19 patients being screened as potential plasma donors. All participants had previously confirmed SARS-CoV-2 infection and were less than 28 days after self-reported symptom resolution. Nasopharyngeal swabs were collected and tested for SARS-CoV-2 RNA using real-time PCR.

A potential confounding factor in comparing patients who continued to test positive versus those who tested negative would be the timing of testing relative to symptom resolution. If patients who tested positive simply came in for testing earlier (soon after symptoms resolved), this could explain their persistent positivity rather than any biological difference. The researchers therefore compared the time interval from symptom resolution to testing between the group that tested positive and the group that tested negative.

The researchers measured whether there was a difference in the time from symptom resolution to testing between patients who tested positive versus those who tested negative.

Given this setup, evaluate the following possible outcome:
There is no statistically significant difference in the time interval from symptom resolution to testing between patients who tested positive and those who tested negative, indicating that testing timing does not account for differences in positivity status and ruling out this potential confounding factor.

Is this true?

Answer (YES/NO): YES